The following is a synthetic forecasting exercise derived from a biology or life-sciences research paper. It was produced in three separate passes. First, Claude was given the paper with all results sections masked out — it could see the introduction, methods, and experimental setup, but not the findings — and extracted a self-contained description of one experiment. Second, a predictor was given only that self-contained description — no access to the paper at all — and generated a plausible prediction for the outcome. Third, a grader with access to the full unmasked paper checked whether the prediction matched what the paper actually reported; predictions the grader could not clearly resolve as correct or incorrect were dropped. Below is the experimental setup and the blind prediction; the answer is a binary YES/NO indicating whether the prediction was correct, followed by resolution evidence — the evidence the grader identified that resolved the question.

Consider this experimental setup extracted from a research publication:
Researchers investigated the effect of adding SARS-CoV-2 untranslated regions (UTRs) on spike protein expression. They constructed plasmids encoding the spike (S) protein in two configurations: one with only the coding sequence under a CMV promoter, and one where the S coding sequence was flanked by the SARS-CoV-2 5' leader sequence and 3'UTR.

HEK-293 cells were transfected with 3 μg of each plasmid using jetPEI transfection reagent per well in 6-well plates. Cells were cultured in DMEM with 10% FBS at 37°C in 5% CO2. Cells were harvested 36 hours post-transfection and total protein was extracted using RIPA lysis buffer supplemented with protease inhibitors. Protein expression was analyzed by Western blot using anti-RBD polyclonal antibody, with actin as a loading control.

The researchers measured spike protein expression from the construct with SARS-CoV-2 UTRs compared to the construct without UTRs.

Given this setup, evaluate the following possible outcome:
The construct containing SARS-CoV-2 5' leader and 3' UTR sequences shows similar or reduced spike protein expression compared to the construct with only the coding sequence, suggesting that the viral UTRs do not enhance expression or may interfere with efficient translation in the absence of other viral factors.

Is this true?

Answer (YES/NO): NO